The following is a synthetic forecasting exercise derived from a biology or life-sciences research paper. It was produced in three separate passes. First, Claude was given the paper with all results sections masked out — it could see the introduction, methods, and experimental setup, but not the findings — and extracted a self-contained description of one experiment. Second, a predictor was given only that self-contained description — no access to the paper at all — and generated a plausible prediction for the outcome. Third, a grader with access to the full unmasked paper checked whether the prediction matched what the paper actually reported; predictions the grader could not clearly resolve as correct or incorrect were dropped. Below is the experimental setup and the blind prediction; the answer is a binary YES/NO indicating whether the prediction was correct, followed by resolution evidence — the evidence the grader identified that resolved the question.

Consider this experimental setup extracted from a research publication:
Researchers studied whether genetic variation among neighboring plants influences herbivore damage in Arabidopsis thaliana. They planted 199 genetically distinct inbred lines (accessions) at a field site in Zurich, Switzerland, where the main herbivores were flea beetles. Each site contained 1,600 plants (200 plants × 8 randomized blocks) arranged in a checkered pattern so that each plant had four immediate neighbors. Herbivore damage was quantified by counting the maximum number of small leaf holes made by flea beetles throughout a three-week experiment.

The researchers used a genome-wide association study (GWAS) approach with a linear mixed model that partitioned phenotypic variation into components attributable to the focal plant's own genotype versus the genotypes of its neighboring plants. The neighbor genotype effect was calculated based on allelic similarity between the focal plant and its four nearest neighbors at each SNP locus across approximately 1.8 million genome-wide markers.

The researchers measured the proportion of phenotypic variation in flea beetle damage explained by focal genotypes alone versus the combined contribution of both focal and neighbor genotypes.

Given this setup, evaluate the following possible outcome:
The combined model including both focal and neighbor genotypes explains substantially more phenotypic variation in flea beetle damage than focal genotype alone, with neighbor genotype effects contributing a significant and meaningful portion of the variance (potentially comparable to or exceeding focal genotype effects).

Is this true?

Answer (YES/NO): YES